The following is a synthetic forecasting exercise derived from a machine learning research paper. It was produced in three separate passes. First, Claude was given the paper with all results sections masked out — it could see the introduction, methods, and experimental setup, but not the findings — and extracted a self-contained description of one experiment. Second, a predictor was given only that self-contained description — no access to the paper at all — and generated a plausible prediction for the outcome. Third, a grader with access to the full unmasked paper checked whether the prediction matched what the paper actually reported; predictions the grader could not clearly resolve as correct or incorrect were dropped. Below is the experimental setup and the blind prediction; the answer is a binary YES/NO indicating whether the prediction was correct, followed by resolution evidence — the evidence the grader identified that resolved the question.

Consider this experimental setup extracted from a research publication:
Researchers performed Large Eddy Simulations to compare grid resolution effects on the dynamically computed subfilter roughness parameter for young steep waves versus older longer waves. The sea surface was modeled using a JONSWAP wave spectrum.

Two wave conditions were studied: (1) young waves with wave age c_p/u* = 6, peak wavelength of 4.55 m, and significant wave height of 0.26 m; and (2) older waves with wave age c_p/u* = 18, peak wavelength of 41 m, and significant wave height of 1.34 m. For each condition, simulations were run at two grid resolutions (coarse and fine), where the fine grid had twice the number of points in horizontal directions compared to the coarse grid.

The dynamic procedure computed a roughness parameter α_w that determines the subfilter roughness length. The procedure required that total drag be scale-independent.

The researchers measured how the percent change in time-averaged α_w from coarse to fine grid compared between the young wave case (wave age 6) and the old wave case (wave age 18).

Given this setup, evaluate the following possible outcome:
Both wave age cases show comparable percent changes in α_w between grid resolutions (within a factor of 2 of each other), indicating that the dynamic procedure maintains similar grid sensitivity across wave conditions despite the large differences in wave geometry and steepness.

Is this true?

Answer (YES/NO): NO